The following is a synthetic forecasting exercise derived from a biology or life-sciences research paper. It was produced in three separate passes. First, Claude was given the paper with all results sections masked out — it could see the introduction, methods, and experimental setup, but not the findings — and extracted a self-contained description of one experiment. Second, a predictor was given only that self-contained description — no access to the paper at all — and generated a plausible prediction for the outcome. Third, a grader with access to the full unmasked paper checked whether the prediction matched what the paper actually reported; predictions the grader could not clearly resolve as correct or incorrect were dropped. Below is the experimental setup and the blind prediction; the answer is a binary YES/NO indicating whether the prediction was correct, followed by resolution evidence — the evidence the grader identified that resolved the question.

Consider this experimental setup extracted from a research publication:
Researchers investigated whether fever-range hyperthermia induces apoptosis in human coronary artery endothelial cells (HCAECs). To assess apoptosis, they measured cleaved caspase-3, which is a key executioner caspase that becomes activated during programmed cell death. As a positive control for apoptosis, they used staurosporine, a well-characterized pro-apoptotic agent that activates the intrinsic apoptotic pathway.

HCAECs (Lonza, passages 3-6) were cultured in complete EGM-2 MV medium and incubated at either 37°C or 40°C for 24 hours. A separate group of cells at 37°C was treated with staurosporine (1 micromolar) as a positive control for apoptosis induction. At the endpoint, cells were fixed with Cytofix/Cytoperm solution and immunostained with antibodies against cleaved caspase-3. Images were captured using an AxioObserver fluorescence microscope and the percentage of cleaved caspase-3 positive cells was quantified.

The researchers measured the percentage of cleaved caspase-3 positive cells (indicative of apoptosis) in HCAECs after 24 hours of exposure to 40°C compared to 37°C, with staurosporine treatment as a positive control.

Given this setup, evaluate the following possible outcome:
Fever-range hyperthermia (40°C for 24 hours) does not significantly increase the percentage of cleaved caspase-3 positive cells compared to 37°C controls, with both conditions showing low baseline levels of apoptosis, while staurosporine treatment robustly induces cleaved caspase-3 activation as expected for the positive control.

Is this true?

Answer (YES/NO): NO